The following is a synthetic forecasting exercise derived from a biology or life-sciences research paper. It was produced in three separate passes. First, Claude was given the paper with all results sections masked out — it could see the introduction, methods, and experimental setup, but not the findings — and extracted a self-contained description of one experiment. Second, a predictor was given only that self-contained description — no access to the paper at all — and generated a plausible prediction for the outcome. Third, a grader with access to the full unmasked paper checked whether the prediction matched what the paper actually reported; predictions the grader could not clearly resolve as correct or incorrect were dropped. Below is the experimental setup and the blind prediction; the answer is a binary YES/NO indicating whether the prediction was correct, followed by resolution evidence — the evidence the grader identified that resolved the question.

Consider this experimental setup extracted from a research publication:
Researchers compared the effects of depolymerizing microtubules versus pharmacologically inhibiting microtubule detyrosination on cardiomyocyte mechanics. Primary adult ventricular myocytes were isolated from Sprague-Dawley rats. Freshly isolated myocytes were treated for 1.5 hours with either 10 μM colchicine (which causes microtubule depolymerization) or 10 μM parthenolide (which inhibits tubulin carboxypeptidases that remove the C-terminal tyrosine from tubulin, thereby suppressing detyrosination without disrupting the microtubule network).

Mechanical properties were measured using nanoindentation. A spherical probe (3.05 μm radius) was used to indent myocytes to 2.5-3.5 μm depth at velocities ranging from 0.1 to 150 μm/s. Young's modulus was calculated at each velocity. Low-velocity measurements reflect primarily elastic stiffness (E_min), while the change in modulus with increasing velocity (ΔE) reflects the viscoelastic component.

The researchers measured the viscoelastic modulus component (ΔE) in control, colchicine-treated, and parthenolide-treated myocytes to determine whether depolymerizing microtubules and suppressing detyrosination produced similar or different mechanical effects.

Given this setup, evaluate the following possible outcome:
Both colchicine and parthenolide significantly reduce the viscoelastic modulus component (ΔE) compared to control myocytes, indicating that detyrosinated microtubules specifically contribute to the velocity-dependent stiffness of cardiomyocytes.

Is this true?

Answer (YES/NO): YES